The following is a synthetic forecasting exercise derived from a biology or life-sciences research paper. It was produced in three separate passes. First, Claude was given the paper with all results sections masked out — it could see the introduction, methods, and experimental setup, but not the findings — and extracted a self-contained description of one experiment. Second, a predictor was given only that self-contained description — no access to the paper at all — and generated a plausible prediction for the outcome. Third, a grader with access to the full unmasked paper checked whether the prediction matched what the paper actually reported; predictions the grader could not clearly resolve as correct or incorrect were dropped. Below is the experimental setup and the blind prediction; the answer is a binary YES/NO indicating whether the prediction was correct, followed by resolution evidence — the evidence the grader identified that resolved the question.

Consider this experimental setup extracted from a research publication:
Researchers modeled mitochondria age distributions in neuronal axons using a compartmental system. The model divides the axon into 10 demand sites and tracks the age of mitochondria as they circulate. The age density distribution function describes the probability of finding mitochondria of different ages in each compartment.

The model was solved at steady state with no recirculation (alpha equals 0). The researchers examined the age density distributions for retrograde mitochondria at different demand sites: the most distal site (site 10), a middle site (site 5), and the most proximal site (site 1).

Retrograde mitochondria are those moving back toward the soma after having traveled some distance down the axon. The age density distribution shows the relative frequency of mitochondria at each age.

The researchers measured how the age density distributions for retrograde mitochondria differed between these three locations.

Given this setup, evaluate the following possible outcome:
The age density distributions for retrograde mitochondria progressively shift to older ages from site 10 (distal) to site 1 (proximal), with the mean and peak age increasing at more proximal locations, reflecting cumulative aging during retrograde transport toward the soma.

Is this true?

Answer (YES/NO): NO